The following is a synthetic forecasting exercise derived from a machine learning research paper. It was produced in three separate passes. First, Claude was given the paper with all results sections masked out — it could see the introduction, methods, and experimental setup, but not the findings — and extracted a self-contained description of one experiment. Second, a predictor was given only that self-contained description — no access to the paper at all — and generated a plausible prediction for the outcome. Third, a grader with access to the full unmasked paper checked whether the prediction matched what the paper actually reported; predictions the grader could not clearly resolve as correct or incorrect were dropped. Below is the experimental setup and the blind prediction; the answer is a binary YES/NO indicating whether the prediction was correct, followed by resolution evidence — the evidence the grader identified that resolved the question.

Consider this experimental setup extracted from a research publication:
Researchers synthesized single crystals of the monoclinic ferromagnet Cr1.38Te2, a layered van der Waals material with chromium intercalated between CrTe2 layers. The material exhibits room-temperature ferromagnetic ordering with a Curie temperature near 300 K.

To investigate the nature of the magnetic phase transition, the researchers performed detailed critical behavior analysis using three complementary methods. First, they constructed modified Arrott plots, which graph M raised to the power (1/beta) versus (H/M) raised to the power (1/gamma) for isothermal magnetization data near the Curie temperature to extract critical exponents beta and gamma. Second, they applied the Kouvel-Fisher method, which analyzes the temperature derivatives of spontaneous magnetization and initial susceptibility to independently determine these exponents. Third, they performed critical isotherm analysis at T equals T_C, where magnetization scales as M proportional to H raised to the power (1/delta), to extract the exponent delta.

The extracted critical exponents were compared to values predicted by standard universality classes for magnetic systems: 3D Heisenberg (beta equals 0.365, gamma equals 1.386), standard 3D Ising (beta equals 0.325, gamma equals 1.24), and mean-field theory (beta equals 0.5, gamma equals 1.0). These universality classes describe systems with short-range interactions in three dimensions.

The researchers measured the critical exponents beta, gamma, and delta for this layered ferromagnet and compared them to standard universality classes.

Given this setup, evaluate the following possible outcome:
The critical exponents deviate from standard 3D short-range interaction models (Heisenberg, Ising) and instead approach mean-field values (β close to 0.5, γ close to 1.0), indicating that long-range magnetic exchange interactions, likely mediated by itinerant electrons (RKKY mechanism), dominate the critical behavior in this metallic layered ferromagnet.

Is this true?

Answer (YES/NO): NO